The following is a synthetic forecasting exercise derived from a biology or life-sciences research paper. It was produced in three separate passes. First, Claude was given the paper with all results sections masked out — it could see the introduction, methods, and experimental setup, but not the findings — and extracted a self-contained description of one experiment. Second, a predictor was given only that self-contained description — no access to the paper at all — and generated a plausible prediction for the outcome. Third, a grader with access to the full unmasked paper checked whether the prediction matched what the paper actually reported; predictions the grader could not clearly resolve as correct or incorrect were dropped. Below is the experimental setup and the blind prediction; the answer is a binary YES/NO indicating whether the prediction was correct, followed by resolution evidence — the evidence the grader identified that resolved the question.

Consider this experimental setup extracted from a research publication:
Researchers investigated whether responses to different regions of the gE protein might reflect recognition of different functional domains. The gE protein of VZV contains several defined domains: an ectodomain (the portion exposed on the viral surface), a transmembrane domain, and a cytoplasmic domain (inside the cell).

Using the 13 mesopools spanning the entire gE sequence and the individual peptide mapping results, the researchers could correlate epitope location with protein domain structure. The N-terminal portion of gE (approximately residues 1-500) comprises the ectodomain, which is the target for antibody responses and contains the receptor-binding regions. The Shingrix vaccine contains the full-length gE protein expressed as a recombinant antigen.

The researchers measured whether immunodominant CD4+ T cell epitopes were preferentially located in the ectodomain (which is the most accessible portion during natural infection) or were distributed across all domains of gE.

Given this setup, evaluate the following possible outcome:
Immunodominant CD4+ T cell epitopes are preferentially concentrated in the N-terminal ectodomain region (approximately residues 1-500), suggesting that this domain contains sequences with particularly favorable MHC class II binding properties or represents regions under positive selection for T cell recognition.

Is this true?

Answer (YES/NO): NO